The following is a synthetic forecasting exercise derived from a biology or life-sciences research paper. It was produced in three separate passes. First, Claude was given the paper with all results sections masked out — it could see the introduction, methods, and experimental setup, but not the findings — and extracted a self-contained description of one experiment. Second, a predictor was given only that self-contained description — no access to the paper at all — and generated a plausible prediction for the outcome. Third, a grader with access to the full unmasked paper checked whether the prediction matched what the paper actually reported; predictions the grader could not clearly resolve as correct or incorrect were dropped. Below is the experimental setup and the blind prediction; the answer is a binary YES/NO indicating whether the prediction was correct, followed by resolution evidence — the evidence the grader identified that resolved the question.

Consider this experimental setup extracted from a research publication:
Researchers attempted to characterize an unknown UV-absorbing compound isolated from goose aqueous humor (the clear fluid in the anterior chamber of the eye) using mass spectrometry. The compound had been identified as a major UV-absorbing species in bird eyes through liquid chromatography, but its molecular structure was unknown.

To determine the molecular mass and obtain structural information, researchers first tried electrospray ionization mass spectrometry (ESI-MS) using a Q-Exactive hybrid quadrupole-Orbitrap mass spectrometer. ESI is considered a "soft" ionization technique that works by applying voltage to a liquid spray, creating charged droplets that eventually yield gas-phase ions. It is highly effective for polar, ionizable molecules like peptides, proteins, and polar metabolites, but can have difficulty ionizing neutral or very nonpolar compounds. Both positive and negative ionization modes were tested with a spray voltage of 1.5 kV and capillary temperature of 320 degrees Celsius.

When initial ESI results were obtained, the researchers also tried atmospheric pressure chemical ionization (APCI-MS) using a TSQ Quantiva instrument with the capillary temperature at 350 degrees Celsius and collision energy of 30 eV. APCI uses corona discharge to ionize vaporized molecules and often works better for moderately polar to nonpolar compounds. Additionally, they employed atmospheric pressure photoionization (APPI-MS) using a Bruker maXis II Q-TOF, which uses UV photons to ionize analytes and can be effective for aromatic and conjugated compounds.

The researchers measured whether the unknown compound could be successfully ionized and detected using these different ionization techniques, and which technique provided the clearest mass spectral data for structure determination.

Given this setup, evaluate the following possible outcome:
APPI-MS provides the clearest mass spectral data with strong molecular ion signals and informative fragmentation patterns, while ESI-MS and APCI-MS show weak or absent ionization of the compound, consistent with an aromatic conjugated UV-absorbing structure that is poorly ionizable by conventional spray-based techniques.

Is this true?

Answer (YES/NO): NO